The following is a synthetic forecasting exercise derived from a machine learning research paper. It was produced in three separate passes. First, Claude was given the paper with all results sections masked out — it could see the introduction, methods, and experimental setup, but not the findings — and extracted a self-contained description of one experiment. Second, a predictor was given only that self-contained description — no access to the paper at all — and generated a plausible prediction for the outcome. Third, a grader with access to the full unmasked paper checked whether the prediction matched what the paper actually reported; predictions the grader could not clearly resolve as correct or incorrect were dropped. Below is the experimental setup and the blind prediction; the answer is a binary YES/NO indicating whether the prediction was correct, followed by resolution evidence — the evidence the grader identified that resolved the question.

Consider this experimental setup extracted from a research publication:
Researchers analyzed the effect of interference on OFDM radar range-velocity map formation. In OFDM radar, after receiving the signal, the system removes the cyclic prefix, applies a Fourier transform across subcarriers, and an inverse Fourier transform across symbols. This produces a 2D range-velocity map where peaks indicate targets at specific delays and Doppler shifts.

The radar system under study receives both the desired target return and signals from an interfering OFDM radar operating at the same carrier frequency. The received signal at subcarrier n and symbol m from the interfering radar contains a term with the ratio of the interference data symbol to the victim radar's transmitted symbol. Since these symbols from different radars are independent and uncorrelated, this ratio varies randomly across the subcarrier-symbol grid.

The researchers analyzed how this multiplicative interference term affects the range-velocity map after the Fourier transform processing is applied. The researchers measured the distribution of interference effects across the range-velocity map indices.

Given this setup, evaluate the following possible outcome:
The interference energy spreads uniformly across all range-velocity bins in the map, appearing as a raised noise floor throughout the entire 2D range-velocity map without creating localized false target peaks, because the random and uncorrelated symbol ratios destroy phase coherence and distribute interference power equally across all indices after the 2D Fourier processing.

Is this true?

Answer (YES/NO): YES